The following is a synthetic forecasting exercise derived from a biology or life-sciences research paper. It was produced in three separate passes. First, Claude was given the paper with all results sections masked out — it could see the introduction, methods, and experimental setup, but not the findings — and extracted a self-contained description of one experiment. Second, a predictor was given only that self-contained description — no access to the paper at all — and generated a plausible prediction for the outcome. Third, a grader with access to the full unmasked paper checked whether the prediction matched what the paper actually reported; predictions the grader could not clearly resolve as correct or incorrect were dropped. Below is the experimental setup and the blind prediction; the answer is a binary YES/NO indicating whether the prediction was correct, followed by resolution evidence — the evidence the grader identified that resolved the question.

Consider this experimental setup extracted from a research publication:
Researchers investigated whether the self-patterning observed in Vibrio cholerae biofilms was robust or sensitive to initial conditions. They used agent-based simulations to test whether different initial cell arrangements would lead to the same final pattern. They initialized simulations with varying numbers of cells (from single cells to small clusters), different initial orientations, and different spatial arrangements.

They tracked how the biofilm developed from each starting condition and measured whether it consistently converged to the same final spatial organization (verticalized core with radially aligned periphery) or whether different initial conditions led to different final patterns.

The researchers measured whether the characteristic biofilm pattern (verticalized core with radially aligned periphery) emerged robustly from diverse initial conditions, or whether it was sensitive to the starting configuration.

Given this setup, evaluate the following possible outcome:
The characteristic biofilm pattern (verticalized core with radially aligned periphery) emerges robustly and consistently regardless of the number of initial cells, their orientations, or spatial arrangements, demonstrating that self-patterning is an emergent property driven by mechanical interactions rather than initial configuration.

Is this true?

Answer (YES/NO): YES